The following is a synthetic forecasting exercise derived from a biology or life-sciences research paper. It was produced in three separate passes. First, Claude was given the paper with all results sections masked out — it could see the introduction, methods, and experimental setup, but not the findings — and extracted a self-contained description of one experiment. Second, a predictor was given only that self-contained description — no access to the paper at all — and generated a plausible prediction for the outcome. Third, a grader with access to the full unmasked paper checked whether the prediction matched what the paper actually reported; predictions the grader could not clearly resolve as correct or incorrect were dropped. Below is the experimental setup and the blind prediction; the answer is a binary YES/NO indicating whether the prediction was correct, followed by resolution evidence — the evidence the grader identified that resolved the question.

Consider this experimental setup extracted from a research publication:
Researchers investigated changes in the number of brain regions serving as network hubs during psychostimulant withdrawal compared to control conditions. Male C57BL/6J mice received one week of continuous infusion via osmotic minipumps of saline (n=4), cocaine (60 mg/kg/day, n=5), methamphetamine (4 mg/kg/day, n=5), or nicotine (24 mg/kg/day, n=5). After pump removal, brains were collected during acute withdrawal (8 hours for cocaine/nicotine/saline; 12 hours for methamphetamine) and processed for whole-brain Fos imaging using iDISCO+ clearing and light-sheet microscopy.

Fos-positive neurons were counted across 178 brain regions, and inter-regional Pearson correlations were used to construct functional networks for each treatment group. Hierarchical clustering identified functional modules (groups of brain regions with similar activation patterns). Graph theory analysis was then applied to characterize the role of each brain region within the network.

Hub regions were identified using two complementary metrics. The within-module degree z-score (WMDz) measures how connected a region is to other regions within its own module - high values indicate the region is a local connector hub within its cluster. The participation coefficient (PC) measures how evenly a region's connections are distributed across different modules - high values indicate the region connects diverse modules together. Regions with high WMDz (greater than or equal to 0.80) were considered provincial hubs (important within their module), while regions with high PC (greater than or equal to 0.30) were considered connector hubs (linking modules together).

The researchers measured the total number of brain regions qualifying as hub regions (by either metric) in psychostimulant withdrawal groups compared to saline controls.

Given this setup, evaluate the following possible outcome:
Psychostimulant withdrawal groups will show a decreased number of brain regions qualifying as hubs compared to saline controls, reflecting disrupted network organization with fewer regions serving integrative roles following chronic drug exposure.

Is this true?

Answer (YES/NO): YES